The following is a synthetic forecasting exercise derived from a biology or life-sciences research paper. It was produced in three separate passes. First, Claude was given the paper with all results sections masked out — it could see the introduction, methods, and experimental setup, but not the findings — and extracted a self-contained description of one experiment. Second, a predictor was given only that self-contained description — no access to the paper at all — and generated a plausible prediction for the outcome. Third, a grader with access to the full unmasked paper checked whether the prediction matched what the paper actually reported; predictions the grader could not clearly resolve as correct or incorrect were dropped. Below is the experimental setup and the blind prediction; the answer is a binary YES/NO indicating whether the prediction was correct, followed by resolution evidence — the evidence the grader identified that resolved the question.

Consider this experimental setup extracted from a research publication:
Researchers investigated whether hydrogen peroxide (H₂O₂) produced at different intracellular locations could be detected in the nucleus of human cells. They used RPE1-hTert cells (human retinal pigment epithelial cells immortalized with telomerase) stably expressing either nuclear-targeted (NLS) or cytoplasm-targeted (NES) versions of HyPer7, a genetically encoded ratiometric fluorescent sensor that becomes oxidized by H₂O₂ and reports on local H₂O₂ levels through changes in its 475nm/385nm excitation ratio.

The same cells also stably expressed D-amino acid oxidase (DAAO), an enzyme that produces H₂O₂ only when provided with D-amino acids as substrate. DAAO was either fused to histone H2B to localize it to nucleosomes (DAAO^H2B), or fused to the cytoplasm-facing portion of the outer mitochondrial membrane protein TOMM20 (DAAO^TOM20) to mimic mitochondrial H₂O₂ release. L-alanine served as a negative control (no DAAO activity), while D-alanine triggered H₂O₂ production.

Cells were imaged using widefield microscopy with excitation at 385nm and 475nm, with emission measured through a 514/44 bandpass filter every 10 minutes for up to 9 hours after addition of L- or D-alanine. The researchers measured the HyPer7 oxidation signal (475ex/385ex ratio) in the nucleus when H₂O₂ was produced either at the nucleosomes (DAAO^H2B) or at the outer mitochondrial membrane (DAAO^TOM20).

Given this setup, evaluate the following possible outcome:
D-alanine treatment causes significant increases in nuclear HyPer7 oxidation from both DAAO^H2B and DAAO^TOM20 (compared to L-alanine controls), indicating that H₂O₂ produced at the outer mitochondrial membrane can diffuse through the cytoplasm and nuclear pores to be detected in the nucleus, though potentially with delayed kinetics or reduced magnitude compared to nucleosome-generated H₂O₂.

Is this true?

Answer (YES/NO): NO